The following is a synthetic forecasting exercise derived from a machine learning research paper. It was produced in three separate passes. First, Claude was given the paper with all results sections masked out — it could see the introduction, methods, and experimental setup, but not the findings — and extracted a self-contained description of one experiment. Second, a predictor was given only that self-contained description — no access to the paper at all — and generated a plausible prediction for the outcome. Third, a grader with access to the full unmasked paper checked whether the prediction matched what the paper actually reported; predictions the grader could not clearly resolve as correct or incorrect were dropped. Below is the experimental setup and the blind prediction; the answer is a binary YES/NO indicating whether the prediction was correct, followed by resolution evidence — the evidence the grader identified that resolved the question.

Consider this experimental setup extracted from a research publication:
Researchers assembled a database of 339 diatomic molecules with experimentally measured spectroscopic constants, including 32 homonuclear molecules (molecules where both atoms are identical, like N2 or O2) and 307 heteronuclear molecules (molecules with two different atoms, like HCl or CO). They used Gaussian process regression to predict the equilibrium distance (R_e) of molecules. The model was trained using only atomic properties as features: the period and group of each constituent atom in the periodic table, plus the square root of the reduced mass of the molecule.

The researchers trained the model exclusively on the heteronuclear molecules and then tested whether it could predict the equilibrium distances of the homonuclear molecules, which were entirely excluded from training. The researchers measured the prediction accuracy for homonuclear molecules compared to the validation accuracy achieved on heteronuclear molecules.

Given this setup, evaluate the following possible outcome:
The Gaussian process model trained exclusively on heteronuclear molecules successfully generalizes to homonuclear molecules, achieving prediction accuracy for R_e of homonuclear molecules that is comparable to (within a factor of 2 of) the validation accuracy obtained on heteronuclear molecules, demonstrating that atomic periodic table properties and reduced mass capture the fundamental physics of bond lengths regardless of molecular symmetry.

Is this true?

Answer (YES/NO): NO